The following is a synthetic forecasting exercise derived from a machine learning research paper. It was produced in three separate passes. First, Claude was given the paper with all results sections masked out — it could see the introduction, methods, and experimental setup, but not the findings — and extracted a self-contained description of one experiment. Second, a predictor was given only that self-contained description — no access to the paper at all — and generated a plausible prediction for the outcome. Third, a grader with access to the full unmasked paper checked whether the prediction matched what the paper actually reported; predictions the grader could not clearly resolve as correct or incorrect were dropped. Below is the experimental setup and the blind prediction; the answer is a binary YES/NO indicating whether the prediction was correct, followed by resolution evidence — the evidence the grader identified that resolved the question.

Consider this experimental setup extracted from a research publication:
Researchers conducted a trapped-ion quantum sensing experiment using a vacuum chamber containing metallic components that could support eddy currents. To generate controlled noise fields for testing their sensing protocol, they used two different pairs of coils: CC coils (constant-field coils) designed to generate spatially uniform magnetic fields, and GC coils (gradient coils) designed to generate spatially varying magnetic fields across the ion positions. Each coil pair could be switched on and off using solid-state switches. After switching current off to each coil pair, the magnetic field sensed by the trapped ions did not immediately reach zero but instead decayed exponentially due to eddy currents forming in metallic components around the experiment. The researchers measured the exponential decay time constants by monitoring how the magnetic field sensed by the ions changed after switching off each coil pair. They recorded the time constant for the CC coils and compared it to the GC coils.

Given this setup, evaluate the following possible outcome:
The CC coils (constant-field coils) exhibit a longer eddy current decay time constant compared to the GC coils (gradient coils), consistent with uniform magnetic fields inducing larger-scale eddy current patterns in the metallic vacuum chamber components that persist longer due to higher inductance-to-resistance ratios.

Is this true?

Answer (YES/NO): NO